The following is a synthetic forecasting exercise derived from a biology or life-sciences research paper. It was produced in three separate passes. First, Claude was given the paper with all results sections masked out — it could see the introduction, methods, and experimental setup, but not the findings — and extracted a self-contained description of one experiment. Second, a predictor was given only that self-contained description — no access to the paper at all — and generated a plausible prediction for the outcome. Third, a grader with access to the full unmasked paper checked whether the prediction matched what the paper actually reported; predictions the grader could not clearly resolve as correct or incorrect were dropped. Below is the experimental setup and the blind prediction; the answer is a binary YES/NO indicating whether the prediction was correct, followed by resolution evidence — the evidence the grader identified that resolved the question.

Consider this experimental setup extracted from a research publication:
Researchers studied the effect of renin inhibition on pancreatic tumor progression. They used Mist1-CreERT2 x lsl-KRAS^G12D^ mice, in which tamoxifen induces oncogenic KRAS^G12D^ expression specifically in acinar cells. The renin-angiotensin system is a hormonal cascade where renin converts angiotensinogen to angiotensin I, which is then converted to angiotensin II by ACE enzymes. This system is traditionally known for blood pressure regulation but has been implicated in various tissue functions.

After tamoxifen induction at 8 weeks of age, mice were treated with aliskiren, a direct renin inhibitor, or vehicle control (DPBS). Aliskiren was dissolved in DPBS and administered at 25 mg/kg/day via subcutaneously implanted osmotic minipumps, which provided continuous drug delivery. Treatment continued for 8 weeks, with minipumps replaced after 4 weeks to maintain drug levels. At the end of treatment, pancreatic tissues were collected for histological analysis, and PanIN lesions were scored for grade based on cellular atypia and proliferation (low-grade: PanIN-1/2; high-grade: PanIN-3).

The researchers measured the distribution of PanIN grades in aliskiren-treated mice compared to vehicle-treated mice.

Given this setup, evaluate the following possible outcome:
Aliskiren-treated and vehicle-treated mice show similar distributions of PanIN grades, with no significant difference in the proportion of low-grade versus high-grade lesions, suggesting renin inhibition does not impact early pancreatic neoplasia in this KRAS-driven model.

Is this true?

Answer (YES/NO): NO